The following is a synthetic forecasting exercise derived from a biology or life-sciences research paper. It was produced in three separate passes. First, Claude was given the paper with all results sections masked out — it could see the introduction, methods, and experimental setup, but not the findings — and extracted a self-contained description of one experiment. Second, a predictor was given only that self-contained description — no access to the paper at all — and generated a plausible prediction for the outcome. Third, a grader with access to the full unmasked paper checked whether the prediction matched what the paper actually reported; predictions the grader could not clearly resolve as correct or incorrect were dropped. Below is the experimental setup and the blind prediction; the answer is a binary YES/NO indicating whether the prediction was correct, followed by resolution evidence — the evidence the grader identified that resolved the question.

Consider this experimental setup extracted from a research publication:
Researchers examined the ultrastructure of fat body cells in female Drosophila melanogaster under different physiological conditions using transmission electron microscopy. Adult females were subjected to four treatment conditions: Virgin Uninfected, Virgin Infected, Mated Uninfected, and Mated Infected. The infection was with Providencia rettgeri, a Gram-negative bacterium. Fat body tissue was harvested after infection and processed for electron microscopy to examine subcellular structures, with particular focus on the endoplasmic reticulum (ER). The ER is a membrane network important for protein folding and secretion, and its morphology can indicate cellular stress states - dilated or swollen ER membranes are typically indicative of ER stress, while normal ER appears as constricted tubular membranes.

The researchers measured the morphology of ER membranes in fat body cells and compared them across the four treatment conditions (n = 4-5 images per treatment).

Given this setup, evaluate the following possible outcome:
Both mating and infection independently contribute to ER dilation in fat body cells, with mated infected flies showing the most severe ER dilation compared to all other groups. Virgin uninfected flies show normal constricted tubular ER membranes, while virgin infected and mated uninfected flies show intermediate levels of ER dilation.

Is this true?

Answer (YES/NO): NO